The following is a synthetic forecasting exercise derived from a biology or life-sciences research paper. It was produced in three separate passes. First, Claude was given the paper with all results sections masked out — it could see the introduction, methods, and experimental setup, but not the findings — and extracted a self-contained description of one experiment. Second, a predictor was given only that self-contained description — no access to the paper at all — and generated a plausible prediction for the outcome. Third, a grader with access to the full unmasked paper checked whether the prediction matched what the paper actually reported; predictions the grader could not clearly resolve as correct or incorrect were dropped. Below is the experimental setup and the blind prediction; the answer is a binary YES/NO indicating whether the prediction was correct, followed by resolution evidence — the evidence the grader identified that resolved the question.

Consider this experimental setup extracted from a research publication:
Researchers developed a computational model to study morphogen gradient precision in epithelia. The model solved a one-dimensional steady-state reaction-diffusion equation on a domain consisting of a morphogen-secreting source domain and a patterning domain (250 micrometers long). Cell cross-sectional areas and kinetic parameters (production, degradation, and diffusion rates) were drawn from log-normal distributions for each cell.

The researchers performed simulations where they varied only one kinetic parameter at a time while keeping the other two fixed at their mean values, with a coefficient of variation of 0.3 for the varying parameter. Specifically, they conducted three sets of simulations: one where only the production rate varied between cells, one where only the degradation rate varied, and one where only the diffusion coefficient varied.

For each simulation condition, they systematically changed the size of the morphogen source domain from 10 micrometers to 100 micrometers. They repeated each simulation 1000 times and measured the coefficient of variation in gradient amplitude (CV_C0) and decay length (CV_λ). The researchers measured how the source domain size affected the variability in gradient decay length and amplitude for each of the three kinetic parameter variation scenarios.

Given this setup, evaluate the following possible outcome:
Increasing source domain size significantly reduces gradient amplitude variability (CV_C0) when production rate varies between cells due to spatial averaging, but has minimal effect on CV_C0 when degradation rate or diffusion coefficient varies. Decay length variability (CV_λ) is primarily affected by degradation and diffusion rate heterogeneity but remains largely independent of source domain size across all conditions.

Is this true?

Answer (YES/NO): NO